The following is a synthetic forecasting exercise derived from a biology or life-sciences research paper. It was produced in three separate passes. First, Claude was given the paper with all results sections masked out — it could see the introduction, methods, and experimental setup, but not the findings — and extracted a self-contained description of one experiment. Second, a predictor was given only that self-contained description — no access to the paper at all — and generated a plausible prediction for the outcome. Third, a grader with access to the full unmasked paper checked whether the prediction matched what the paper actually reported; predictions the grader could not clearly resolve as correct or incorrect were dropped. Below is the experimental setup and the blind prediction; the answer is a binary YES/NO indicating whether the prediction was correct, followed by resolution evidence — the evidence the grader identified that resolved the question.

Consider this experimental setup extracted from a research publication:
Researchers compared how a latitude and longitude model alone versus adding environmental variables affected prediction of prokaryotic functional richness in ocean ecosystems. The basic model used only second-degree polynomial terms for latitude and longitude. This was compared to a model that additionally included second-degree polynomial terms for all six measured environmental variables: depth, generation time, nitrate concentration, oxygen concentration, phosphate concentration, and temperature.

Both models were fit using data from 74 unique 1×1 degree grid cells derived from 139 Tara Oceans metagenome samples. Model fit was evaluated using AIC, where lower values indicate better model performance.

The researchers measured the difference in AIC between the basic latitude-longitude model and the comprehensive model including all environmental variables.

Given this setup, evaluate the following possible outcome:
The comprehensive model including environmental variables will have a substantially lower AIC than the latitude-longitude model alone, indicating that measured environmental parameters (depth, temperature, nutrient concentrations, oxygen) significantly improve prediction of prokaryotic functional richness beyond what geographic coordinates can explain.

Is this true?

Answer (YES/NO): YES